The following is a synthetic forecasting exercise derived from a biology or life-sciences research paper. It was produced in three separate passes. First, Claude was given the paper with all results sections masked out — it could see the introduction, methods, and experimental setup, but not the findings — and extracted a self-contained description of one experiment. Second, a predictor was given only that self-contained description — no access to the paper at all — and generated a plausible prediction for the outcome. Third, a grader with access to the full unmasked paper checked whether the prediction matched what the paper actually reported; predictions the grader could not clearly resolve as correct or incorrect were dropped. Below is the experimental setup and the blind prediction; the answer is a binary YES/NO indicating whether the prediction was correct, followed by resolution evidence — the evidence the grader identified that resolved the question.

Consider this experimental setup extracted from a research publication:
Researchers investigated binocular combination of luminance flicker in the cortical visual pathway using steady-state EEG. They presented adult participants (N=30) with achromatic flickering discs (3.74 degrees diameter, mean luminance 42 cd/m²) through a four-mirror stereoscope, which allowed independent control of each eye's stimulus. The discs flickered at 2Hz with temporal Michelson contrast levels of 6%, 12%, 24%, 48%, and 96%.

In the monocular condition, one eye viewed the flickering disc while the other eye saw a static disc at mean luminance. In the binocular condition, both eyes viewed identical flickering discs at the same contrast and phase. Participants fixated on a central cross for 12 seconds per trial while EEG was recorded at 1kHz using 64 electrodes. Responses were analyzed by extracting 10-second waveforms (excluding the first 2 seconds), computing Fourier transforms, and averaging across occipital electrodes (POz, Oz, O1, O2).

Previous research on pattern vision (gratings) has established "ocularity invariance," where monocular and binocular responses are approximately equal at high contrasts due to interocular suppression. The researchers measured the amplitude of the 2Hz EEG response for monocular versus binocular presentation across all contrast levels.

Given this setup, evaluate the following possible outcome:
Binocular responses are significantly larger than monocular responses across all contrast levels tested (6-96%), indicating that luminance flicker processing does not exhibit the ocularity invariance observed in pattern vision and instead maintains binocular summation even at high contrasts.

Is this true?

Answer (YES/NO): YES